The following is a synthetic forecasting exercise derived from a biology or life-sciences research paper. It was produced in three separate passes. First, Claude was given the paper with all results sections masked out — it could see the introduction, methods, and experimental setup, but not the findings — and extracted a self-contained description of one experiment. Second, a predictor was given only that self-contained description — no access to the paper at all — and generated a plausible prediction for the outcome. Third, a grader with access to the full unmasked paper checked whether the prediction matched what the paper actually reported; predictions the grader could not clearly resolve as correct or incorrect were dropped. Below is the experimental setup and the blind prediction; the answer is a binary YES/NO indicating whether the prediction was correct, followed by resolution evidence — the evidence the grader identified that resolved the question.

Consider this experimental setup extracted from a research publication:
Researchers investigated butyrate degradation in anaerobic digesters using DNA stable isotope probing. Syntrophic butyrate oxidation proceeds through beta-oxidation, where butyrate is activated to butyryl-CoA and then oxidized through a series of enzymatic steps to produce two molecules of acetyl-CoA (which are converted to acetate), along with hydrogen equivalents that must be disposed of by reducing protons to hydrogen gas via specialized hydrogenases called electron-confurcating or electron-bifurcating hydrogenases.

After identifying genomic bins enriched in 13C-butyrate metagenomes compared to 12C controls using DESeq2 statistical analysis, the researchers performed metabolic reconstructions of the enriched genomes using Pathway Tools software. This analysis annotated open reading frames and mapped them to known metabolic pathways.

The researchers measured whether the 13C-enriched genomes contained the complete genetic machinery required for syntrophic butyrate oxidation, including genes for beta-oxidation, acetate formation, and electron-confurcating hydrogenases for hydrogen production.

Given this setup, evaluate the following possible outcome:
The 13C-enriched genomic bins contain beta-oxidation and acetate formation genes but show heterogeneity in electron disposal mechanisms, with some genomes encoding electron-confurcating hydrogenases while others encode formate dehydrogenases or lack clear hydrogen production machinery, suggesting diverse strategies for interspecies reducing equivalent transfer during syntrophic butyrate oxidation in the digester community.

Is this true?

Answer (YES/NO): NO